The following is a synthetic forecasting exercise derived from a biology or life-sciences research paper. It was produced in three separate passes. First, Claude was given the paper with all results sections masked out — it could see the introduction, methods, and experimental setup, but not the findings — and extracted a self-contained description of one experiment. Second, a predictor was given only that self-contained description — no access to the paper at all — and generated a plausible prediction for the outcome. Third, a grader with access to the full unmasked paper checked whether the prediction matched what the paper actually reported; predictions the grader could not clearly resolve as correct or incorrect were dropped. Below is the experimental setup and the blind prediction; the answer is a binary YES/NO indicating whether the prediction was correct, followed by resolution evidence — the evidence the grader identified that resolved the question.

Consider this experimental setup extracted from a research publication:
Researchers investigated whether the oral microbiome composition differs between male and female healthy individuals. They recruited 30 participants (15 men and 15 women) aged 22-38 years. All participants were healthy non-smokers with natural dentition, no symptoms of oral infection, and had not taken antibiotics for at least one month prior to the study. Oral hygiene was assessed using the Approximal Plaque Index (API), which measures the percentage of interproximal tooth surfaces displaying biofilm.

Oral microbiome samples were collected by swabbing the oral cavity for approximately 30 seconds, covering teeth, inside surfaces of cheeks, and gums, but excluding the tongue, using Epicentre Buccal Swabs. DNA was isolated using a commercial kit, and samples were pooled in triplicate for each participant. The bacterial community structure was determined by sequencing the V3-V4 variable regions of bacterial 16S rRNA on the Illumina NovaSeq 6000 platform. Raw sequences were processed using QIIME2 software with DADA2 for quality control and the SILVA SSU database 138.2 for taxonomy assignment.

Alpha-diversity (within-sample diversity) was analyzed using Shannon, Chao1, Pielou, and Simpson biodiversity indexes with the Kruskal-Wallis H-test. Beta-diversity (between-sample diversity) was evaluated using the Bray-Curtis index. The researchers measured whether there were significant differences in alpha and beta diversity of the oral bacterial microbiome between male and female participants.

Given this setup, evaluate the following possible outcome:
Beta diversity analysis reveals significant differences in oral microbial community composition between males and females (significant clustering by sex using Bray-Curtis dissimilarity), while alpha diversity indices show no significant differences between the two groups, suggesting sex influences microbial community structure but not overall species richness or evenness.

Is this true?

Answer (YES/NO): NO